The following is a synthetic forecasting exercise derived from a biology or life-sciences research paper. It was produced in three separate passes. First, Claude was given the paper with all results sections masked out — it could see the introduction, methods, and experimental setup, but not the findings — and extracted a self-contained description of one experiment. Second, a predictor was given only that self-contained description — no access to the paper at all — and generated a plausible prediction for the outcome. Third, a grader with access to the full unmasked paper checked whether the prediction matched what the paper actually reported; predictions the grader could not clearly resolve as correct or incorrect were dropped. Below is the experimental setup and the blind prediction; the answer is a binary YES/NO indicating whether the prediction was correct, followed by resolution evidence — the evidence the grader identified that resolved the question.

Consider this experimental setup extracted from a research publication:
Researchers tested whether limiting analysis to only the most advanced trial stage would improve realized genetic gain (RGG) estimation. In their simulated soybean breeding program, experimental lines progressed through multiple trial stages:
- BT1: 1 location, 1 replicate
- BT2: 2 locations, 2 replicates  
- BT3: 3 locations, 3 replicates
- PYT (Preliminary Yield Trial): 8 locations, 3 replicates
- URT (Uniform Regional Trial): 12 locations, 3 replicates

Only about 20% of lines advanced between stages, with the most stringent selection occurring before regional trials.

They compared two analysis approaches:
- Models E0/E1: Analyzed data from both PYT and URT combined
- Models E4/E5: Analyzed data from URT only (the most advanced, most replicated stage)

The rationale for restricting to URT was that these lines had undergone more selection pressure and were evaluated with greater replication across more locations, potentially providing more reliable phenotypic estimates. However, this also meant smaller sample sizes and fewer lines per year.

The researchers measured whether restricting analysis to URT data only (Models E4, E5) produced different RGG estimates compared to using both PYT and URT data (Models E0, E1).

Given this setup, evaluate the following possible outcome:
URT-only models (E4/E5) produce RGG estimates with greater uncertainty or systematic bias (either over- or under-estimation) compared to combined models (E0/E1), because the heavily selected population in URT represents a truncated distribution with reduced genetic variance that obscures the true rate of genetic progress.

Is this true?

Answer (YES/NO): YES